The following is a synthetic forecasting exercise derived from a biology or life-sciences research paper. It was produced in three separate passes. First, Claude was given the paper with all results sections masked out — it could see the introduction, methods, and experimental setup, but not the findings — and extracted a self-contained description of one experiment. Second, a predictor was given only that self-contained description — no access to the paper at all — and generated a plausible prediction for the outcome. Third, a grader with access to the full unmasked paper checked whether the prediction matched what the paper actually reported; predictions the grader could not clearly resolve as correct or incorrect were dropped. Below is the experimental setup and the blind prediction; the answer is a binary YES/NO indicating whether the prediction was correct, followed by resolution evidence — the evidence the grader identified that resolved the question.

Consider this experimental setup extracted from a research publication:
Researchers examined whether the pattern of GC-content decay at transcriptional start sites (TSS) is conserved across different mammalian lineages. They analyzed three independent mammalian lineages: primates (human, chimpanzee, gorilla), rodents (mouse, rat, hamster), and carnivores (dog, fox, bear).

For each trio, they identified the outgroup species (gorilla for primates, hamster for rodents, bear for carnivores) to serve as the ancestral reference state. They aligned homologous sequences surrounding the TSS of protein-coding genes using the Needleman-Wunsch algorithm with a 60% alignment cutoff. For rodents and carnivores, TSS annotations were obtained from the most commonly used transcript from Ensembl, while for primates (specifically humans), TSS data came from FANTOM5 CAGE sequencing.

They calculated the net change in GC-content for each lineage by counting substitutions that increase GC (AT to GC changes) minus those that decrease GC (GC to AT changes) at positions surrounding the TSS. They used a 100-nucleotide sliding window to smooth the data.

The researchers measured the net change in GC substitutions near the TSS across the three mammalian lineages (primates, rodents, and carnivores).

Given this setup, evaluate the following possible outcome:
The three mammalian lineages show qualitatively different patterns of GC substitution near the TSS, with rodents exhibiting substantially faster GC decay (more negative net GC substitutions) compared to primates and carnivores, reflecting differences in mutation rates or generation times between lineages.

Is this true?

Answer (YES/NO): NO